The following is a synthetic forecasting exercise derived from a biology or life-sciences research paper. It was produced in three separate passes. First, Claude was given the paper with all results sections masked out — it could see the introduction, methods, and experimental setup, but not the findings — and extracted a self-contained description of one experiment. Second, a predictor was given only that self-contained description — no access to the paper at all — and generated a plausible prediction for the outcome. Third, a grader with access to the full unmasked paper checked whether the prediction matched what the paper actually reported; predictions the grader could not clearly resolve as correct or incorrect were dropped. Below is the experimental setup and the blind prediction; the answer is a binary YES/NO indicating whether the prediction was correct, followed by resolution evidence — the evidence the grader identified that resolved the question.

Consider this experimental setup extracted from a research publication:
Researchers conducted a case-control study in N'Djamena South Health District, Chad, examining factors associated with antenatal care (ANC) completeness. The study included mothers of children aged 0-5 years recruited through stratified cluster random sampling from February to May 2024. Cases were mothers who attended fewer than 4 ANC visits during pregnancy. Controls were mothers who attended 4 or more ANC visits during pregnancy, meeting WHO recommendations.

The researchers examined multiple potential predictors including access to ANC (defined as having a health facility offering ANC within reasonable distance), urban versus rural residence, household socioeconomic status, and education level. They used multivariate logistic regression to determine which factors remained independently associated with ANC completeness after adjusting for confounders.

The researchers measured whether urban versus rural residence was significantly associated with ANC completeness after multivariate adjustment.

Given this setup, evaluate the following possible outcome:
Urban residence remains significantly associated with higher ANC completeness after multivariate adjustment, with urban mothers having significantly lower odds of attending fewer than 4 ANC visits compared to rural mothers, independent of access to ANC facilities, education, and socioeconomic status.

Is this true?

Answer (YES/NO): YES